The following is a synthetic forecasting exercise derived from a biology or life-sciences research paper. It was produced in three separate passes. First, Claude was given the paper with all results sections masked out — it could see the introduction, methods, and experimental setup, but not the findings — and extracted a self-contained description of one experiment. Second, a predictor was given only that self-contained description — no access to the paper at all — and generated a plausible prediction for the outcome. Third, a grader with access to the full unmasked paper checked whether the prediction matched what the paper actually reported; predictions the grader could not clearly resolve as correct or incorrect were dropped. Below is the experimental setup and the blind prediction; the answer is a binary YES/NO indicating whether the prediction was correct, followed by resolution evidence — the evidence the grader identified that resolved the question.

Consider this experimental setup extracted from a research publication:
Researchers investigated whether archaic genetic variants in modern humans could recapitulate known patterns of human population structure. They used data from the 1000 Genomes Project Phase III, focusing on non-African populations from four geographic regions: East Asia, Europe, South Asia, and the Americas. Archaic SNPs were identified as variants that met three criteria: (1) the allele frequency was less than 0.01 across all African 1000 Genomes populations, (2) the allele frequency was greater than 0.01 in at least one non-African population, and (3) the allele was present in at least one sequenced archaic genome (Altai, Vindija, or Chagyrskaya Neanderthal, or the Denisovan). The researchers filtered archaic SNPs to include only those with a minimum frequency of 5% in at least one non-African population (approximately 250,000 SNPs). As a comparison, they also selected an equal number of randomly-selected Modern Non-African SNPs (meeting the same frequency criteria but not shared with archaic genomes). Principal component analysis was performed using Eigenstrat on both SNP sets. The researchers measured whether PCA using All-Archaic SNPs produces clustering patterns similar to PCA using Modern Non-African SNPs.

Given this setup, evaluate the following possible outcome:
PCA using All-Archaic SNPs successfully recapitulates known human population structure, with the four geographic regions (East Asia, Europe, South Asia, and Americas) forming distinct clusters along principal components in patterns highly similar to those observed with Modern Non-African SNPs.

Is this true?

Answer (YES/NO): YES